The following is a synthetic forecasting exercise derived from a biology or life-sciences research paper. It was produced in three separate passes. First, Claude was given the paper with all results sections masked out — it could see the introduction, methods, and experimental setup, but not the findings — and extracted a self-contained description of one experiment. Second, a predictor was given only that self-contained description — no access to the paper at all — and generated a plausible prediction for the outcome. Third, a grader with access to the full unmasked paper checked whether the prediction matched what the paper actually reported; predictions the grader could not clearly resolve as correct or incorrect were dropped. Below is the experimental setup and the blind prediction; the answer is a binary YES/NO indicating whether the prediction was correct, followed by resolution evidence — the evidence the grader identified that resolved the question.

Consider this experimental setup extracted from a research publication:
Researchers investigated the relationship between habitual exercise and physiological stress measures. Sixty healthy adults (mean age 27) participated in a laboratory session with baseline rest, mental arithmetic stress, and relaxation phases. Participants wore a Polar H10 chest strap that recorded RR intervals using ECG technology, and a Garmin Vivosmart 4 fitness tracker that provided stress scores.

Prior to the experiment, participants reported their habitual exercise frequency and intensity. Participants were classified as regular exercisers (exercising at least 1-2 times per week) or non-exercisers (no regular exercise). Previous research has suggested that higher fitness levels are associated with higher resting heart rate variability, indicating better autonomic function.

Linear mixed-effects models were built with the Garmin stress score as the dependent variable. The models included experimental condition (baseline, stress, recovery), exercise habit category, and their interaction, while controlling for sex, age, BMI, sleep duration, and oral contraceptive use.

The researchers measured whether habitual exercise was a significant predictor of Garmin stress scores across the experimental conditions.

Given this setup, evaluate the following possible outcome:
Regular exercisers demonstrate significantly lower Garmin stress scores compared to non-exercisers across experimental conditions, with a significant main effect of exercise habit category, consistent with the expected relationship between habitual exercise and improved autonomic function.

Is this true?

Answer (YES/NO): YES